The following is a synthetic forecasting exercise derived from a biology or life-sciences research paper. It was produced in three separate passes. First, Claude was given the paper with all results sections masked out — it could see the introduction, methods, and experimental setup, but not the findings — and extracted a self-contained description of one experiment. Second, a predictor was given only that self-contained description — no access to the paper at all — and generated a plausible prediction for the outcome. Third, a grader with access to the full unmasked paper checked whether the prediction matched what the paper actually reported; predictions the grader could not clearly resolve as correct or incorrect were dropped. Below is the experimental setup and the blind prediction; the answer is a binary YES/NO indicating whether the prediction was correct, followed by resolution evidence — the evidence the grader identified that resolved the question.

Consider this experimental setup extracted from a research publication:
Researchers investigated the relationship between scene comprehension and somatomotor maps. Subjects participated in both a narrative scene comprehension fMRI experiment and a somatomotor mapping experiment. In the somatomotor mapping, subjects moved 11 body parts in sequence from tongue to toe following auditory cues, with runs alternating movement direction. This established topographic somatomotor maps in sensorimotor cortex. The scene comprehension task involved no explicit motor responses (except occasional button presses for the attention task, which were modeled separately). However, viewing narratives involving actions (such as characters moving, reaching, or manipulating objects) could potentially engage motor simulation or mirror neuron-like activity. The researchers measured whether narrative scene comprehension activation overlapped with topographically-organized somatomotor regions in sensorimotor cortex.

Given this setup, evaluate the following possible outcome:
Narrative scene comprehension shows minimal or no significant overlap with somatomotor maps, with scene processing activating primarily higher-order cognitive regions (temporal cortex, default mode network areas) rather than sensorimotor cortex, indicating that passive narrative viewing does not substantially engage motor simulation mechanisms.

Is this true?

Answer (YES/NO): YES